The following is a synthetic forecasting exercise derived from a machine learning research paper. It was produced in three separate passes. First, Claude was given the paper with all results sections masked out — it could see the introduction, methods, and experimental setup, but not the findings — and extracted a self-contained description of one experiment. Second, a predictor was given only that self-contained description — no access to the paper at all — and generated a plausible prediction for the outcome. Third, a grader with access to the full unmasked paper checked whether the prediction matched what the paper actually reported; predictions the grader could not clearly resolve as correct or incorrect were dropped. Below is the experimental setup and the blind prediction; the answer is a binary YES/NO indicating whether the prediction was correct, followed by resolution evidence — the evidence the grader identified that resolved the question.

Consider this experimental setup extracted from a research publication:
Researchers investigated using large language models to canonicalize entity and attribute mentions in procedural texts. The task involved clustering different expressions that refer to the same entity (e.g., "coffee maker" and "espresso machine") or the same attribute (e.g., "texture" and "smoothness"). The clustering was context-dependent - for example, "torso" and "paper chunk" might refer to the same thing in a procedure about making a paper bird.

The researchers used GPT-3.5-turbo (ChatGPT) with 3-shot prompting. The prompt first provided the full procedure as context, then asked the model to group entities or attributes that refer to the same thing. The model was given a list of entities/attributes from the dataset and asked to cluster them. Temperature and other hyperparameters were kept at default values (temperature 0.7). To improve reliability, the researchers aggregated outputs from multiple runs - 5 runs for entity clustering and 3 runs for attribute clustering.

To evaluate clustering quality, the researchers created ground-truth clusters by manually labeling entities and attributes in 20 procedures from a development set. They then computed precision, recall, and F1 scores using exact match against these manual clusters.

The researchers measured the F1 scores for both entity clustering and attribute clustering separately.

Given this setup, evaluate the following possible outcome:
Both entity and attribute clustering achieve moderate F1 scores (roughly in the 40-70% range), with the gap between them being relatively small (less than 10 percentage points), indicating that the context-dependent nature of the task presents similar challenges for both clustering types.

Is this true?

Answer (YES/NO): NO